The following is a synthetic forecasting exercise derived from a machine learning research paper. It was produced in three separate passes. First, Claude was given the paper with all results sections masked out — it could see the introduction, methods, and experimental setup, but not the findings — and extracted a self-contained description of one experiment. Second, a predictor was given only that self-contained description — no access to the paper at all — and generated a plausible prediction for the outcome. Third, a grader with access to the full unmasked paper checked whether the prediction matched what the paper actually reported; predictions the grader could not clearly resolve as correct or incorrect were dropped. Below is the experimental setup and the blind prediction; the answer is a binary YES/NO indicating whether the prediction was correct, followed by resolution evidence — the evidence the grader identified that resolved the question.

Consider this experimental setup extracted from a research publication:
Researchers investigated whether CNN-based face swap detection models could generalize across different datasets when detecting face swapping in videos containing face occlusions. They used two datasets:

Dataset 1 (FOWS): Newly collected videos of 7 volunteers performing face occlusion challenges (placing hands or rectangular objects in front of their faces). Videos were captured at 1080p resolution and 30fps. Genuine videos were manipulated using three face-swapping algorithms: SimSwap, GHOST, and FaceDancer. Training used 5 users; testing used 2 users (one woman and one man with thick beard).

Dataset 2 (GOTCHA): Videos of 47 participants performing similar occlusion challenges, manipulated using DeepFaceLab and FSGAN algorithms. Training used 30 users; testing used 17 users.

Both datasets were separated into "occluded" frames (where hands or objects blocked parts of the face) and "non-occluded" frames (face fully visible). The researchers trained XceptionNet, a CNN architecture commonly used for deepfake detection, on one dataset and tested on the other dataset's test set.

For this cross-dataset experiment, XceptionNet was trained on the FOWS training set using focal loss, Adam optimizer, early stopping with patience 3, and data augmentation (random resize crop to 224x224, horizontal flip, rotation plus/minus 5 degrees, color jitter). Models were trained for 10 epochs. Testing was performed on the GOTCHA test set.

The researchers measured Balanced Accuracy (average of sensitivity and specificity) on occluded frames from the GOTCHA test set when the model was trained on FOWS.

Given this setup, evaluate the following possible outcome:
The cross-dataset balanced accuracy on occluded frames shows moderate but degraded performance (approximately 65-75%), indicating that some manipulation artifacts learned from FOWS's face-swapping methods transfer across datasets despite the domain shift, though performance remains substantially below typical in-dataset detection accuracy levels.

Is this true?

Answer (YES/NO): NO